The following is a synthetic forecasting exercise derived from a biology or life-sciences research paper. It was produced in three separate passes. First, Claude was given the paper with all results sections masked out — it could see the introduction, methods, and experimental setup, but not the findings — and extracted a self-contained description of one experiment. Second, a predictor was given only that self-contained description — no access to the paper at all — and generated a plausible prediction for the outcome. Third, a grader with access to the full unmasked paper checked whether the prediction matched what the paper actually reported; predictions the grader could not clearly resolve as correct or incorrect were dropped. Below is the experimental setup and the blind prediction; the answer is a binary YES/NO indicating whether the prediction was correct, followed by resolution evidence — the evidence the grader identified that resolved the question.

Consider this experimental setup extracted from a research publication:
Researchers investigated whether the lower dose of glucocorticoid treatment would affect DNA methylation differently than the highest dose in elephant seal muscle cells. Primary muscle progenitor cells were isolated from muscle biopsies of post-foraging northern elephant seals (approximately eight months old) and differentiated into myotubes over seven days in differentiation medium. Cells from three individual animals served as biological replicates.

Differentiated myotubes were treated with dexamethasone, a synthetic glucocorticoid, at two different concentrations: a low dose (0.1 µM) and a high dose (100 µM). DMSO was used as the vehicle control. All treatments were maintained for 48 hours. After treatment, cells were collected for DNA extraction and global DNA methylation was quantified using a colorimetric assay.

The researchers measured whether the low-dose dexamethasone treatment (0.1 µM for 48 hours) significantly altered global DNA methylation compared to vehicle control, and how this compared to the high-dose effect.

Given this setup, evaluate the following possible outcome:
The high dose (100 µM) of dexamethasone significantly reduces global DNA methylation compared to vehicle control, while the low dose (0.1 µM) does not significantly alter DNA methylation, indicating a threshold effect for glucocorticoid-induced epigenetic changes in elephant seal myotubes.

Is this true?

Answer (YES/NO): YES